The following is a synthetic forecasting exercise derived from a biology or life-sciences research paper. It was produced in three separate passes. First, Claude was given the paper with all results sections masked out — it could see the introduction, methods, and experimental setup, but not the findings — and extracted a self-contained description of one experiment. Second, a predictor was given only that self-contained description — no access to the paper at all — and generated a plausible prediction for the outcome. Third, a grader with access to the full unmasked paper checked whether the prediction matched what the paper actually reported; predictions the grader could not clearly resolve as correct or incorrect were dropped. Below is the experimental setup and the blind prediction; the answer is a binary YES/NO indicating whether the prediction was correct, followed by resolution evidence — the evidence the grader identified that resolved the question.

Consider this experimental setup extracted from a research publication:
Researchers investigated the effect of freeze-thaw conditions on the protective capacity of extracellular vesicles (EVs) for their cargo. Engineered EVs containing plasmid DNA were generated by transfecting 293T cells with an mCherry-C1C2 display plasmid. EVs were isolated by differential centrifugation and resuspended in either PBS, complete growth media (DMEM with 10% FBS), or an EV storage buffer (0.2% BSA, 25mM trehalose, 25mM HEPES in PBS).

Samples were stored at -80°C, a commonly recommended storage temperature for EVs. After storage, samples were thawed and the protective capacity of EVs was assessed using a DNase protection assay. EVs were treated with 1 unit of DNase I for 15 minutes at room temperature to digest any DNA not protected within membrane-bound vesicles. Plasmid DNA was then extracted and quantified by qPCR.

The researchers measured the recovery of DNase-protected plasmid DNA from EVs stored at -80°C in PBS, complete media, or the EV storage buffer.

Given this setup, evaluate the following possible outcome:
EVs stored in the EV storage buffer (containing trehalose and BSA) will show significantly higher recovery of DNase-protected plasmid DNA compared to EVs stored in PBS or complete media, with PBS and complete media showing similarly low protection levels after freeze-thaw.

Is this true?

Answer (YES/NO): YES